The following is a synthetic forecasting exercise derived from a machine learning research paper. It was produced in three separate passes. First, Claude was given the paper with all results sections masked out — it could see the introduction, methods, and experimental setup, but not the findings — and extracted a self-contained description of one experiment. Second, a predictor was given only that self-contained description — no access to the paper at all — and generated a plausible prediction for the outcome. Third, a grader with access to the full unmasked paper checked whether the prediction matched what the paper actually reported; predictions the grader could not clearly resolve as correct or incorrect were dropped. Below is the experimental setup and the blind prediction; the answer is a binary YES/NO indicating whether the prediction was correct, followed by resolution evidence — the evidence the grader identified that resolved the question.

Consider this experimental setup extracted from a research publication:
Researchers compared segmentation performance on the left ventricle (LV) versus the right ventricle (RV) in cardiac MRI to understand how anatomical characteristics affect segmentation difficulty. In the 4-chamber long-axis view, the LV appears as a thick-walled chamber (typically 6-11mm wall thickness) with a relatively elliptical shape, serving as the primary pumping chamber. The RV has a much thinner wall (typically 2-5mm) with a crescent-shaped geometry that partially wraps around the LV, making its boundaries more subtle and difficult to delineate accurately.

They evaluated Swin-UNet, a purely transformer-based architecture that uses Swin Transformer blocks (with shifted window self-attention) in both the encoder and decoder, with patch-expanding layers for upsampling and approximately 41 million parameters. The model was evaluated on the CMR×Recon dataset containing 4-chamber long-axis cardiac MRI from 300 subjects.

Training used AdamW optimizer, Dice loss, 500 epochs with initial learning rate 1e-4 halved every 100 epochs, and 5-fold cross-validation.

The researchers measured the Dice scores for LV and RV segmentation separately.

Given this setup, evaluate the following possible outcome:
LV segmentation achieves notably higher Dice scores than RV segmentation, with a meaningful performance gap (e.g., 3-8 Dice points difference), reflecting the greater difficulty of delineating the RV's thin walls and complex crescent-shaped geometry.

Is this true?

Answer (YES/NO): YES